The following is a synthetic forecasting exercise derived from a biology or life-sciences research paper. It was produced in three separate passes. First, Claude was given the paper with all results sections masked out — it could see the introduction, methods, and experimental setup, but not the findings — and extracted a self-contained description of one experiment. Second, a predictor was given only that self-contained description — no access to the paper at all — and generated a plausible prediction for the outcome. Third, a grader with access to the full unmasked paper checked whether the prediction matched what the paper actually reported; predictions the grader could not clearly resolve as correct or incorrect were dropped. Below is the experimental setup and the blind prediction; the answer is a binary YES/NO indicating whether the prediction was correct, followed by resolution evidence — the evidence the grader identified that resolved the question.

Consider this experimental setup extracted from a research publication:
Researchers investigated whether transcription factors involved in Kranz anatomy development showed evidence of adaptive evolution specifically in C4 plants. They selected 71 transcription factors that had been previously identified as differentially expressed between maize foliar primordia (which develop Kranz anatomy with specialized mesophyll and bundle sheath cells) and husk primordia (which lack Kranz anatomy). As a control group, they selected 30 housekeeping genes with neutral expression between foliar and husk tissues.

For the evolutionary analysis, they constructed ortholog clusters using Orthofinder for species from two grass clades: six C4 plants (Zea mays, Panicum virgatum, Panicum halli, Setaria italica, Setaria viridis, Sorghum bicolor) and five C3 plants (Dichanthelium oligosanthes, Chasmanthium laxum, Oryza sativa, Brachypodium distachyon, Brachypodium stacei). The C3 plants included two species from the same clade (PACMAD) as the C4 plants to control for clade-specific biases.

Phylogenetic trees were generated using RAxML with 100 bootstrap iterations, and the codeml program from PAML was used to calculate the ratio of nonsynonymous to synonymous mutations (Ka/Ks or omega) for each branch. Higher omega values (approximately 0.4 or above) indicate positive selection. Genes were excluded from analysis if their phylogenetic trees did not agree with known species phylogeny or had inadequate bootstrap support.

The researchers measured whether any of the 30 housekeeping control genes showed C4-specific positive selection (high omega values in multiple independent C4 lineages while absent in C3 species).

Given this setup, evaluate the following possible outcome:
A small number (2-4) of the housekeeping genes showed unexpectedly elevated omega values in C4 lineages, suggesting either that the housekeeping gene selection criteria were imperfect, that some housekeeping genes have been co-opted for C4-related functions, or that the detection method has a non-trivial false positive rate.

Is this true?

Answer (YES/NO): YES